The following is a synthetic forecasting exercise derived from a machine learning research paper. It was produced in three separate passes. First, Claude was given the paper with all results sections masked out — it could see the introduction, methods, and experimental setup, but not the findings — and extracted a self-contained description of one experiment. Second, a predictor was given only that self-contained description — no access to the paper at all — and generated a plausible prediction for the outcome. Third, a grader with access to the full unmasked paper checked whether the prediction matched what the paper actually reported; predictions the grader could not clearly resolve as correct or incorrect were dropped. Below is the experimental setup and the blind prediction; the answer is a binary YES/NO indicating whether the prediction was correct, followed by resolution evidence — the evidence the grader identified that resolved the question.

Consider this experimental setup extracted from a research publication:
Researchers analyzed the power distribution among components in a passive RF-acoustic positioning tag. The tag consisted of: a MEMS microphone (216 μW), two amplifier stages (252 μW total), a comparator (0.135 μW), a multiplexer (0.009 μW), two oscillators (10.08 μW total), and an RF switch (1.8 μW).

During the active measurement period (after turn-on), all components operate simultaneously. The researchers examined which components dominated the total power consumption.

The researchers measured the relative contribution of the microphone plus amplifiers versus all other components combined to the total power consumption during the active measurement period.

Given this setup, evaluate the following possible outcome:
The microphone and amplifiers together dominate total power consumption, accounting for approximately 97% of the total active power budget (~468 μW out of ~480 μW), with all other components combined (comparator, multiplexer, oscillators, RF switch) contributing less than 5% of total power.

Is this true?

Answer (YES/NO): YES